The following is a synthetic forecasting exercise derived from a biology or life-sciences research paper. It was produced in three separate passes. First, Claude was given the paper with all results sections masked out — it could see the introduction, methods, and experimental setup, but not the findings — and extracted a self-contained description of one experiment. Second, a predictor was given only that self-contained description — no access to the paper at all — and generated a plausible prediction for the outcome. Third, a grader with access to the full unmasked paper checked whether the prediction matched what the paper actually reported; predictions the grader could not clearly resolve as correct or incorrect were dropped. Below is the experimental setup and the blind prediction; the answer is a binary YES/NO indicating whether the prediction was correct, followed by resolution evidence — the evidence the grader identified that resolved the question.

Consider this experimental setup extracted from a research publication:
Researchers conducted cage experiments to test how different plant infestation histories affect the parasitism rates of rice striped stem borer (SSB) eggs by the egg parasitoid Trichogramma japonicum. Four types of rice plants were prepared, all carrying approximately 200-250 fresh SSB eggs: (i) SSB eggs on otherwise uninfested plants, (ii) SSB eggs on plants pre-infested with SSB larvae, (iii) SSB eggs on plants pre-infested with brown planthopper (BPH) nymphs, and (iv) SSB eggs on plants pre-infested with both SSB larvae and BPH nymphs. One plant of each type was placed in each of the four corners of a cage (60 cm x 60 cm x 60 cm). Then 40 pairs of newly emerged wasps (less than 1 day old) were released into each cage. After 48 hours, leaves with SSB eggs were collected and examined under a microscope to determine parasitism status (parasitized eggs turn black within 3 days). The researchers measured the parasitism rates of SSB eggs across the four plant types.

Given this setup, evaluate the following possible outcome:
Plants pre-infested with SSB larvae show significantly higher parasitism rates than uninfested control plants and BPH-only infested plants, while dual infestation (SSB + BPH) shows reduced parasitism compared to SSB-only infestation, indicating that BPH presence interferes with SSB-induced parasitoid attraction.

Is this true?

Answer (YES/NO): NO